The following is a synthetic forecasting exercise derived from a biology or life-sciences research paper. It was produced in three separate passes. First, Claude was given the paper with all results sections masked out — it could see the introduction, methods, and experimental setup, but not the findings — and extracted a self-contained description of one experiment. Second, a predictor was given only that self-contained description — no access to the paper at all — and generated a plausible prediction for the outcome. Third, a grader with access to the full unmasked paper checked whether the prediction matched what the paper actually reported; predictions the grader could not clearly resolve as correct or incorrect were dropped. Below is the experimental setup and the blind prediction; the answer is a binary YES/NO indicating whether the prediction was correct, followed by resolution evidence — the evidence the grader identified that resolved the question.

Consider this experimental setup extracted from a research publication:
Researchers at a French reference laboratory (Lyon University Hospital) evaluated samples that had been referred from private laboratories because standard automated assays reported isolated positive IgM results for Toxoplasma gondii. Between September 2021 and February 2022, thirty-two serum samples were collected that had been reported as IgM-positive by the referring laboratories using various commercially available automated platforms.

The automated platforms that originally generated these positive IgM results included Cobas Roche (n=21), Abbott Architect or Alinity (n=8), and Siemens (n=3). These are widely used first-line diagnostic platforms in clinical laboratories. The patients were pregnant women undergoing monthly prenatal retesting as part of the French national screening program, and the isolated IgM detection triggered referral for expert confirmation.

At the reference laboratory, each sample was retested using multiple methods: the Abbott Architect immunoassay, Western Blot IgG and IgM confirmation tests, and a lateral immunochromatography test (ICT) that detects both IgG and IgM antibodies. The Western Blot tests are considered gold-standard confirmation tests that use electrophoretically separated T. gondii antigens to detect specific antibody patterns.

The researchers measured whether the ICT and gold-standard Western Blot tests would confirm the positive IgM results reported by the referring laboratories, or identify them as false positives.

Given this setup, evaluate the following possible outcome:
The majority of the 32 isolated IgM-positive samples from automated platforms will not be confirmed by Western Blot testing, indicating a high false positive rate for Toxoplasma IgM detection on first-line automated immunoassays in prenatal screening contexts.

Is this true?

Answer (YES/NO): YES